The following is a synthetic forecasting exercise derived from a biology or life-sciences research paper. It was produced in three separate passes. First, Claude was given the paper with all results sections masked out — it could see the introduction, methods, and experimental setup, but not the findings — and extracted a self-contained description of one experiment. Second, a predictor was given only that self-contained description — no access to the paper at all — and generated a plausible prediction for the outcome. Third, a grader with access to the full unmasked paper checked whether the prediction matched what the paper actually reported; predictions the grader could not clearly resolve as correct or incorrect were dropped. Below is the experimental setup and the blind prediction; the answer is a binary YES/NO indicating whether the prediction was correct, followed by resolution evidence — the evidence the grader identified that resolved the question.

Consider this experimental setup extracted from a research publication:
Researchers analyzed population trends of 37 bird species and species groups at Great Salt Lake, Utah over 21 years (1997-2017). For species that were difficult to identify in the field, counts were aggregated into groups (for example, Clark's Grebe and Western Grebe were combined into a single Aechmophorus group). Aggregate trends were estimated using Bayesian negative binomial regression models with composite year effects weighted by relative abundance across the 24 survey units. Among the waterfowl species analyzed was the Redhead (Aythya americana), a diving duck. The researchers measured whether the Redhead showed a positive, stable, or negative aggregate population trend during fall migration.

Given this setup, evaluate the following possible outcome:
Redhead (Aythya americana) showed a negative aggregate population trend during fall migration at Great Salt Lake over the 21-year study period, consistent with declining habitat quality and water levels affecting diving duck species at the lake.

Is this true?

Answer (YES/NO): YES